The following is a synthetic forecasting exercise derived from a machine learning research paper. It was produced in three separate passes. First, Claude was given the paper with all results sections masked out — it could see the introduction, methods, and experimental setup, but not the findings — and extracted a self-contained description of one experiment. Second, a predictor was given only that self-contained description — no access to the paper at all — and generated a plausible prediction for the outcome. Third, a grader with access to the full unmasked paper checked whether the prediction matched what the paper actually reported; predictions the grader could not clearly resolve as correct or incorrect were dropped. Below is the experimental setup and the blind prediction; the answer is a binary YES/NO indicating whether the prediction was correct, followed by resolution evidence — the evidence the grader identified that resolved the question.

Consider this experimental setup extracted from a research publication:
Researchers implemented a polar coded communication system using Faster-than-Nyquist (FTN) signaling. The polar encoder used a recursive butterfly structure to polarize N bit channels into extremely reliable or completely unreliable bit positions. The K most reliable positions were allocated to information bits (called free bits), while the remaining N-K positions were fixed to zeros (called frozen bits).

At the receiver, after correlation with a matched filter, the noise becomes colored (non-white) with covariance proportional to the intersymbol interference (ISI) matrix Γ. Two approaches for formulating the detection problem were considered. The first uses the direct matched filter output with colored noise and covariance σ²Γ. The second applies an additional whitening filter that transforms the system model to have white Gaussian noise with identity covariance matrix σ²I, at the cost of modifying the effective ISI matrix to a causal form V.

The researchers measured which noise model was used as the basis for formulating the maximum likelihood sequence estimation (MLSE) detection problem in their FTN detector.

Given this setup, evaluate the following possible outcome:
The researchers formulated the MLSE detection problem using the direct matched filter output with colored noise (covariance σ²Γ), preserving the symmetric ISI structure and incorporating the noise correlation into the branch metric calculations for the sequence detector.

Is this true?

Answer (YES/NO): NO